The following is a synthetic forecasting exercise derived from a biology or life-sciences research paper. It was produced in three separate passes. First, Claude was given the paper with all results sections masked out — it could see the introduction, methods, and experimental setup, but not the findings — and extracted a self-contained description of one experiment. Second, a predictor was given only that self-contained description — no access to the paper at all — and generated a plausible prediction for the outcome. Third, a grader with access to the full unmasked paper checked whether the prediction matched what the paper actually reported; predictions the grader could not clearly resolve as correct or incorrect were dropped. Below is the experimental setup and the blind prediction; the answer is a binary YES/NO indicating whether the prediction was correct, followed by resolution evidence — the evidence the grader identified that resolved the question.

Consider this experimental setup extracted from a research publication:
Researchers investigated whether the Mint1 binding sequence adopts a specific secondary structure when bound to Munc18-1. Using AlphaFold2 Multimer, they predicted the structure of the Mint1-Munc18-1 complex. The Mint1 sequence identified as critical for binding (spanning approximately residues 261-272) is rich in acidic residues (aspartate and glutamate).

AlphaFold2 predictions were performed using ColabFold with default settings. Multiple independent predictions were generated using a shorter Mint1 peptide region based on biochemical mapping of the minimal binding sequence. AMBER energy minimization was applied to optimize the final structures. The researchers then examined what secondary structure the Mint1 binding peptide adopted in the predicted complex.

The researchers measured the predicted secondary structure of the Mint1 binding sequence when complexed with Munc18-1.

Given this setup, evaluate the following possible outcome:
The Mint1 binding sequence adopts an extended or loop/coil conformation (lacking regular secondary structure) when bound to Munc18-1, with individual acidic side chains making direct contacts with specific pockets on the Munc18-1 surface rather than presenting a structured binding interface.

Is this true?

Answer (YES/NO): NO